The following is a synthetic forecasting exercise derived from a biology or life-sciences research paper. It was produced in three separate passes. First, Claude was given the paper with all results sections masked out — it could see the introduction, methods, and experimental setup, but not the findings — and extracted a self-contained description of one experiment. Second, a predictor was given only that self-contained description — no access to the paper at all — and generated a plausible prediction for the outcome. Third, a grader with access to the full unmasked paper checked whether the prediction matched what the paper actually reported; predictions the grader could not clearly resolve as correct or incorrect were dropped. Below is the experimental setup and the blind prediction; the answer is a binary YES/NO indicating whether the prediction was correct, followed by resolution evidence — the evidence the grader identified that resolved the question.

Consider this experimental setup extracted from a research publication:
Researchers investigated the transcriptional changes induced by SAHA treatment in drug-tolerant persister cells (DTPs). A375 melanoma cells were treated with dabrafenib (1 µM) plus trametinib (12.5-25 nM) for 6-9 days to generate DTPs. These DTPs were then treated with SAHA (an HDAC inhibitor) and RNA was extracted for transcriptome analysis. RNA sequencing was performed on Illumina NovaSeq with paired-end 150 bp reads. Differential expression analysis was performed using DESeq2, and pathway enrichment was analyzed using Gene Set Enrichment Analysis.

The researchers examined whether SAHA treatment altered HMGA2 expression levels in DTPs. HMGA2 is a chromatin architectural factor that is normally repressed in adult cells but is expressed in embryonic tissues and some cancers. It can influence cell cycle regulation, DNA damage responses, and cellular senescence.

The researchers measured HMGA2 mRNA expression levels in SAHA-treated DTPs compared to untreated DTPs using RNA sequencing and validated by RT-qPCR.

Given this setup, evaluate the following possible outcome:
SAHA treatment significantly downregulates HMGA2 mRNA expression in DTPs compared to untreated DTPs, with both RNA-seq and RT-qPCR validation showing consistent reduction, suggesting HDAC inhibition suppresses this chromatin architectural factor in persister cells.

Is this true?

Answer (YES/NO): NO